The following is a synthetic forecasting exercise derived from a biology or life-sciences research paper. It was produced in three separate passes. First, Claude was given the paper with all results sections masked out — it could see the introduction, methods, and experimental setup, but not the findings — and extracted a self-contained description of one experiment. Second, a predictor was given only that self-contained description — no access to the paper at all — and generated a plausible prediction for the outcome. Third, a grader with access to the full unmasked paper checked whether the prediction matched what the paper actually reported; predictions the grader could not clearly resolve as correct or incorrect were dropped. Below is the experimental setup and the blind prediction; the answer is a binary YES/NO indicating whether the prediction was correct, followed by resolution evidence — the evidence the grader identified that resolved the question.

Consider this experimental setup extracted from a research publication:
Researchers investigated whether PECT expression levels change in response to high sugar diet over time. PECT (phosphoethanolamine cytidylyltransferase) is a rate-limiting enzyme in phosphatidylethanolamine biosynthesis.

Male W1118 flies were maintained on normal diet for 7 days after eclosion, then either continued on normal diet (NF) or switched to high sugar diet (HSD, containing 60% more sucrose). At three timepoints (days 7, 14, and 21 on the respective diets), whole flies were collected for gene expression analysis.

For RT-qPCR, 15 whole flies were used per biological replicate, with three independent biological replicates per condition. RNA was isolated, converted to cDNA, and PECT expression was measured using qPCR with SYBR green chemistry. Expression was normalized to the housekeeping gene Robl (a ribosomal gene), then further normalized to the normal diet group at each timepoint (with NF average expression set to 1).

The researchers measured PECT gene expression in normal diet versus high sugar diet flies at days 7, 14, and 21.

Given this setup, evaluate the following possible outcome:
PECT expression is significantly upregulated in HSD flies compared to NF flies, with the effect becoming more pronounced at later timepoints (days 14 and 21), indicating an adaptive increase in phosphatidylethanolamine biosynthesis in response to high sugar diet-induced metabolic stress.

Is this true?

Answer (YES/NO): NO